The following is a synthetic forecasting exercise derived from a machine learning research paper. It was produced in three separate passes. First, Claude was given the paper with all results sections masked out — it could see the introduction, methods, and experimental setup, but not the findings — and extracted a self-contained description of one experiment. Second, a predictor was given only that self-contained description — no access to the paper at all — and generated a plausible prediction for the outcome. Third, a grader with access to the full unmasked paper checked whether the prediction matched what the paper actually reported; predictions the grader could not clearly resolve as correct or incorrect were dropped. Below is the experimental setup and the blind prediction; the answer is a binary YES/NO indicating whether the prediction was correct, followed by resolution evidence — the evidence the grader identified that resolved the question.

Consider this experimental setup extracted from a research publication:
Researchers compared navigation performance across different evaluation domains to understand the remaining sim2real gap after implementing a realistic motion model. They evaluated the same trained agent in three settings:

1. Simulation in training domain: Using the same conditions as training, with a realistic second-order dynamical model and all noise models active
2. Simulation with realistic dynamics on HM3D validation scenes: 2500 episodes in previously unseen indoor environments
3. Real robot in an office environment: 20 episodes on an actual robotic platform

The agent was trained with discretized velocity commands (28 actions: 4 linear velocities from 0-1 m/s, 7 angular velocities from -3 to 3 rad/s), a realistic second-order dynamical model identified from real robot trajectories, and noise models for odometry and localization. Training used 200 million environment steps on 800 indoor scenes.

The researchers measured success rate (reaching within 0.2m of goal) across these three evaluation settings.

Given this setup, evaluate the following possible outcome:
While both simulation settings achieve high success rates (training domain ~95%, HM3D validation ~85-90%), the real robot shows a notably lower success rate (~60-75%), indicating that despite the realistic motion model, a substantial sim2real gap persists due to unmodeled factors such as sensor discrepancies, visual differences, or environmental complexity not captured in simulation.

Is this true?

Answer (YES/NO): NO